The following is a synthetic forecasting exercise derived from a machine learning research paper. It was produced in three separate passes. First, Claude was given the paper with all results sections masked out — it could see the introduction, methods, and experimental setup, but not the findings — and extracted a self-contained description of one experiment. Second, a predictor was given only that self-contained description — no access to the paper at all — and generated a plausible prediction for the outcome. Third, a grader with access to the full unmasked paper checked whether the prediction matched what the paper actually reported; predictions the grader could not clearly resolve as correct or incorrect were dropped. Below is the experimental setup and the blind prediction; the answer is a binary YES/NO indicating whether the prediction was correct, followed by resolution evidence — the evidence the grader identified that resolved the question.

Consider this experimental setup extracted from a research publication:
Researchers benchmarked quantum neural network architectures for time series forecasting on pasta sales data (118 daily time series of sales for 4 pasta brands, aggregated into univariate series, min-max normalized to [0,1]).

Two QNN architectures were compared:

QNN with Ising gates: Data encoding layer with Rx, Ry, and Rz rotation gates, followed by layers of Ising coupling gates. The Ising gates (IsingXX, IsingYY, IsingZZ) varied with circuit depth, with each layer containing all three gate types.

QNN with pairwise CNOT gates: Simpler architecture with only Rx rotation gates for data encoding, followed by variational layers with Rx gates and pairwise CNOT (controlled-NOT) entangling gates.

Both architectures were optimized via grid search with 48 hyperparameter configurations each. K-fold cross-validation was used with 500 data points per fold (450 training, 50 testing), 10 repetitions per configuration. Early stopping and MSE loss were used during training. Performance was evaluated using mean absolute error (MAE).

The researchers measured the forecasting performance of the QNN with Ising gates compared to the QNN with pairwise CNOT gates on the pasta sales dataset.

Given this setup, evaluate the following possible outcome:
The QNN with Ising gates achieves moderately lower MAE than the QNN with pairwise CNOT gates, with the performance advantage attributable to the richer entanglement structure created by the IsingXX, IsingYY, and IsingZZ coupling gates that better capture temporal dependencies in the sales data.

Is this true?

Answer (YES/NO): NO